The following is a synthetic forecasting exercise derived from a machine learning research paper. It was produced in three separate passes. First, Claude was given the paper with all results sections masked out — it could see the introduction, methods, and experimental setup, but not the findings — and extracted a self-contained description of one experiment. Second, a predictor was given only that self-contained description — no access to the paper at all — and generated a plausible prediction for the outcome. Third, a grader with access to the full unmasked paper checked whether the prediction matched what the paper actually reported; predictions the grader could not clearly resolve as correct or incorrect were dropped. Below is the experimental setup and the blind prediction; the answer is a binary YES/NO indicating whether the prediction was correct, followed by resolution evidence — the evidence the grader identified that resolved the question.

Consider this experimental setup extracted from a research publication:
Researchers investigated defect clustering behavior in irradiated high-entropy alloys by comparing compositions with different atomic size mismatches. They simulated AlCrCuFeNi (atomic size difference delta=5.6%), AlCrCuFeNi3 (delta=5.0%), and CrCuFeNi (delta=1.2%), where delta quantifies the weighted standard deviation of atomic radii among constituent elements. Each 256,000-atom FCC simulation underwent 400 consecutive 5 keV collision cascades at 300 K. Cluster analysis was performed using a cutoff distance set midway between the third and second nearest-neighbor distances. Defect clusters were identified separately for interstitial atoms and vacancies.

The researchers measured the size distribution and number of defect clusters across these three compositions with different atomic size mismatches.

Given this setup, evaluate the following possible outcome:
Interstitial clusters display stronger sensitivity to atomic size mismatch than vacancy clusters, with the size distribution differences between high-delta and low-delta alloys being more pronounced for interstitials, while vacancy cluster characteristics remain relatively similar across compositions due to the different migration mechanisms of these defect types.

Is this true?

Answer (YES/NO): NO